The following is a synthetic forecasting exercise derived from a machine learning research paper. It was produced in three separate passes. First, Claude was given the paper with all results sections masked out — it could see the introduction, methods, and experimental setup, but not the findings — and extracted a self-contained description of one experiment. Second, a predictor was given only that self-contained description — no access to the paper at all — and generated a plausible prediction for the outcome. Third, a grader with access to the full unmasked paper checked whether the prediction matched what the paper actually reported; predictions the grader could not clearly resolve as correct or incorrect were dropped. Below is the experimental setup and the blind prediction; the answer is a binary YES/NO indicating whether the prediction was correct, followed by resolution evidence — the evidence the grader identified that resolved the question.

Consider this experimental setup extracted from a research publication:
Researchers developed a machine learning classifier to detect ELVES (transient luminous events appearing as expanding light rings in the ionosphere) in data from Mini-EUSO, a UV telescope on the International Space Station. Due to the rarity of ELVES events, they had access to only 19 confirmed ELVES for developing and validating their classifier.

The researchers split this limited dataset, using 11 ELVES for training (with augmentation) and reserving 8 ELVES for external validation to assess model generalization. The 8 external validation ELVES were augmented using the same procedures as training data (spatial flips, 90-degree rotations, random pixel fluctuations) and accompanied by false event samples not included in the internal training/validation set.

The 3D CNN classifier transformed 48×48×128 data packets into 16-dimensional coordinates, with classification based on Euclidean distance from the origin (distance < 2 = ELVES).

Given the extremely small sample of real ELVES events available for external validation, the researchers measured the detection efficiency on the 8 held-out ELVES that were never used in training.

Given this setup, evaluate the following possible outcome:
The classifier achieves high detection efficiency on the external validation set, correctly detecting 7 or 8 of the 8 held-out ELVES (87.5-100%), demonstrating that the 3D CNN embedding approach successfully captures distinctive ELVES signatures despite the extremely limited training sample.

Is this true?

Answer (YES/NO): NO